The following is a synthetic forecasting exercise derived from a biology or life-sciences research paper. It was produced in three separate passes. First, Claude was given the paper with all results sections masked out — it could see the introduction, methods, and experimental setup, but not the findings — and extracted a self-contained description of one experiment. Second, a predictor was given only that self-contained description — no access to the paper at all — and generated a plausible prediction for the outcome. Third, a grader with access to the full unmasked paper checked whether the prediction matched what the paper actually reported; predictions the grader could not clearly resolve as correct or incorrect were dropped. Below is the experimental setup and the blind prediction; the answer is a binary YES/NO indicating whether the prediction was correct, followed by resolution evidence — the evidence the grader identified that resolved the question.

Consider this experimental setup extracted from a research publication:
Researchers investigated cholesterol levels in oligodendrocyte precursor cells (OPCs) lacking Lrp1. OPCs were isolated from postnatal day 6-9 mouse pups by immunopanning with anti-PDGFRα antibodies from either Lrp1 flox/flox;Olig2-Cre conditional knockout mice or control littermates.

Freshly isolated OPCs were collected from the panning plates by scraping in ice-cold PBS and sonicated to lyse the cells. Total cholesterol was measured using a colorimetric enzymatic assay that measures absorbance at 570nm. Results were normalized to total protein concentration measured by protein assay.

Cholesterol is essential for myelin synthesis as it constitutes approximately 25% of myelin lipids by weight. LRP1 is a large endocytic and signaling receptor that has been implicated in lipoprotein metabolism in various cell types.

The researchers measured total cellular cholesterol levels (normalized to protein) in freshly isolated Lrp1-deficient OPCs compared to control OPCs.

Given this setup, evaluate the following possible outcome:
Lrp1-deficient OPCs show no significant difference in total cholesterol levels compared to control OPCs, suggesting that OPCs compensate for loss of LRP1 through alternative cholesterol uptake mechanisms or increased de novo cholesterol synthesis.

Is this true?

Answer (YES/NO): NO